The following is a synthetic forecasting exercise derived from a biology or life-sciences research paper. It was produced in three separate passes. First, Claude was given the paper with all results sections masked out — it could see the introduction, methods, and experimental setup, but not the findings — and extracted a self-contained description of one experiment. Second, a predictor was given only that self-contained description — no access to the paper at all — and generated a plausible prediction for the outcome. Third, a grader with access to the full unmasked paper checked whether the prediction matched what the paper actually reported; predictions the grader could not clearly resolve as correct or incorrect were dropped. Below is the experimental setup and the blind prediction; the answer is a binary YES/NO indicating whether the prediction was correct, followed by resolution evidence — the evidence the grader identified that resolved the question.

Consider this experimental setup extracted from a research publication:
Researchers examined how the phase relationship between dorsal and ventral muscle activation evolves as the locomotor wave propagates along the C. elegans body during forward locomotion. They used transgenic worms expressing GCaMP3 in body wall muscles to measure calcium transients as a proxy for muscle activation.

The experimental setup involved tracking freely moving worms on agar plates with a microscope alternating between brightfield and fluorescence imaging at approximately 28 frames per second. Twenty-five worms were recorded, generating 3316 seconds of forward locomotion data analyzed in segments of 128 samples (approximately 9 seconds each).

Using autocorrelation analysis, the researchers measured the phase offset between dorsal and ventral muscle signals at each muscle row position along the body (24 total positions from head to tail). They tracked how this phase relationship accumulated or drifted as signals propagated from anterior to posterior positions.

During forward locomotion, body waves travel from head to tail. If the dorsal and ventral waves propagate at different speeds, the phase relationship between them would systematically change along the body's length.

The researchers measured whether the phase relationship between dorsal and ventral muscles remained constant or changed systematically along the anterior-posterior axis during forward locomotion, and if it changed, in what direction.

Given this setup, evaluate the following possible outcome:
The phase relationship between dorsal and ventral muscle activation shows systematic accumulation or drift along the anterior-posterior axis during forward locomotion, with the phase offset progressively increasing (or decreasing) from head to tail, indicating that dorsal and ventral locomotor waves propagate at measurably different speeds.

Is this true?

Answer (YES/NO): NO